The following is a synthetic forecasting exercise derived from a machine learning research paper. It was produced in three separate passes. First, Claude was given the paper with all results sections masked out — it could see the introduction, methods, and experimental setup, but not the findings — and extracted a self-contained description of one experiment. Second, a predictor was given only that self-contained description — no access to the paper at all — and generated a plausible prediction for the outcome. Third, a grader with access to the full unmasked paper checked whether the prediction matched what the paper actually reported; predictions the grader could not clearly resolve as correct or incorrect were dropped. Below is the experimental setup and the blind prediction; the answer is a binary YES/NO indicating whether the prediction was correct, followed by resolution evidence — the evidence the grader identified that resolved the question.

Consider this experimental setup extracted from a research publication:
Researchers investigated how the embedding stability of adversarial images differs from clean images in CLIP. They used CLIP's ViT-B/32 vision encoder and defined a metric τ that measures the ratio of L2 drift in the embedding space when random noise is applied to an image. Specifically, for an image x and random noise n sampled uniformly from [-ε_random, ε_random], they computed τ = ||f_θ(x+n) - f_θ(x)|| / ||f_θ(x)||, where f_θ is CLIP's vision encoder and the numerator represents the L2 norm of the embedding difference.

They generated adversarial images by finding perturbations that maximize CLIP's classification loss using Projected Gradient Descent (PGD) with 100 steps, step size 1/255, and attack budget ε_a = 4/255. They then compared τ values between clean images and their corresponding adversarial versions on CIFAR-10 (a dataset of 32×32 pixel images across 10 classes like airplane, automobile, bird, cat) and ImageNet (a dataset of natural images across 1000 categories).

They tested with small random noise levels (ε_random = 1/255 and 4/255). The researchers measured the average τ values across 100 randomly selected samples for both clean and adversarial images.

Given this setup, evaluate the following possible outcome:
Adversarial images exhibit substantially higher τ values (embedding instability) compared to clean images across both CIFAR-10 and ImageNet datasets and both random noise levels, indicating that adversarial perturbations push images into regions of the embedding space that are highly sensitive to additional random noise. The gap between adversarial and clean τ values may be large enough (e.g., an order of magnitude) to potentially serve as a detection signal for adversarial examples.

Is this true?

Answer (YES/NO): NO